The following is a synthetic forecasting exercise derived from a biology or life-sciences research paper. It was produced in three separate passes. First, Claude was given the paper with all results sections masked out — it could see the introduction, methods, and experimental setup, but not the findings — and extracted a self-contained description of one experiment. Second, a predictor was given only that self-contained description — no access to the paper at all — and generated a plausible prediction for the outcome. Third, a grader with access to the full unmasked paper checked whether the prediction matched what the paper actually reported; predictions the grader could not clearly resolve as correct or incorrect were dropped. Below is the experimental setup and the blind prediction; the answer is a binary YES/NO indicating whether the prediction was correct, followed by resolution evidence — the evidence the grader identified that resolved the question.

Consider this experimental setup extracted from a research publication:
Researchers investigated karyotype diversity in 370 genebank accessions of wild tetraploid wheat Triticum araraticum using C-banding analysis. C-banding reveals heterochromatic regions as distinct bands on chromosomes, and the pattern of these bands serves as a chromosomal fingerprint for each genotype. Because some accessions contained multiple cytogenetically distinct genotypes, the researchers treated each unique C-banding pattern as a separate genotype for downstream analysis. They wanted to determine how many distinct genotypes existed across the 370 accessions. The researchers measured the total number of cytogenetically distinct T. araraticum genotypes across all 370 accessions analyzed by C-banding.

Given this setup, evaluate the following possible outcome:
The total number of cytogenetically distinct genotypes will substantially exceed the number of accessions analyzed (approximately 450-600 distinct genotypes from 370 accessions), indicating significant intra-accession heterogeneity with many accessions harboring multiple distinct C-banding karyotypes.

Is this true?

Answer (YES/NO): NO